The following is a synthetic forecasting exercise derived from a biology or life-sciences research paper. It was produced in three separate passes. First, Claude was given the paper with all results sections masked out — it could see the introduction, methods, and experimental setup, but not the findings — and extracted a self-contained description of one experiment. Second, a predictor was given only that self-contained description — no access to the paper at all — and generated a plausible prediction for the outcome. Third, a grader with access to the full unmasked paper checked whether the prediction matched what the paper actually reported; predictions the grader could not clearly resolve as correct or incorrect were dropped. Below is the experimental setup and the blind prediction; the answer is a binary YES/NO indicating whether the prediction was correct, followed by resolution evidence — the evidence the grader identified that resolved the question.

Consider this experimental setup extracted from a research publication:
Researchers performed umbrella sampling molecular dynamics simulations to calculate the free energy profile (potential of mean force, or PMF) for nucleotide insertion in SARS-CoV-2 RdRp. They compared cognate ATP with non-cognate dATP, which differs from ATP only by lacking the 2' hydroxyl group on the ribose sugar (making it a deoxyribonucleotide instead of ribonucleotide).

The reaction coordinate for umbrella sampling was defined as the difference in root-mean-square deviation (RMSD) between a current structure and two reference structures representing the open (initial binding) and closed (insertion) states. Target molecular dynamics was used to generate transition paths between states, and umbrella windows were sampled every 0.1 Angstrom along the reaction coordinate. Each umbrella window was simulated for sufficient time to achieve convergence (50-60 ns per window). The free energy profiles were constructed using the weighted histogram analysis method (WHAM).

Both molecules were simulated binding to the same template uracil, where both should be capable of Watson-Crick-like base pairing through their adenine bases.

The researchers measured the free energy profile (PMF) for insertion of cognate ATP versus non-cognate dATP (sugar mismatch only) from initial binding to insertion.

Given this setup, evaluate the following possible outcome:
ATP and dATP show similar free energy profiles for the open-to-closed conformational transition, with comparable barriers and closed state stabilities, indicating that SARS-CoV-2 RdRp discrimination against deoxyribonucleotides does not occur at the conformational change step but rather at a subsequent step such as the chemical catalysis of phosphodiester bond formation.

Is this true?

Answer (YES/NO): NO